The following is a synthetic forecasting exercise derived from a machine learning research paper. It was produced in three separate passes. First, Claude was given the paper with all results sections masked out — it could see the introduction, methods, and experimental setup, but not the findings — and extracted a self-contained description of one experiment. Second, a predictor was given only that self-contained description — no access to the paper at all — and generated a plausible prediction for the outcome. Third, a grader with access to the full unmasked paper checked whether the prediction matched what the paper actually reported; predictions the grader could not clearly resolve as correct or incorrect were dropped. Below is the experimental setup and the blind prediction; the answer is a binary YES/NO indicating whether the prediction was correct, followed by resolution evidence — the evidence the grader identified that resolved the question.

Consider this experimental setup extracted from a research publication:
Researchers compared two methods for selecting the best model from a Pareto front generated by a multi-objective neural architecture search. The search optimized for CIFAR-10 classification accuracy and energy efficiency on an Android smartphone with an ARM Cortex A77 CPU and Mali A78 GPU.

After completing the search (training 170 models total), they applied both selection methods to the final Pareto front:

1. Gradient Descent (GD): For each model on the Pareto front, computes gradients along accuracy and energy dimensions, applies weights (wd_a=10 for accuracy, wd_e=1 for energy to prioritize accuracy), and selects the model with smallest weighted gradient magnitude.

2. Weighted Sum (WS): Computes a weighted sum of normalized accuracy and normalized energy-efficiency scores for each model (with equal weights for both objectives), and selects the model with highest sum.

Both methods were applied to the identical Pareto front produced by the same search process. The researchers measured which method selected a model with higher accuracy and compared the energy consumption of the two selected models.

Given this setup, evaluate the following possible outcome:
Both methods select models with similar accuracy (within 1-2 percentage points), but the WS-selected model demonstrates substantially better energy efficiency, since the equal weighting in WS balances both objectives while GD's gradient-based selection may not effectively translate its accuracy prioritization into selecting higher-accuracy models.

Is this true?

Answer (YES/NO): NO